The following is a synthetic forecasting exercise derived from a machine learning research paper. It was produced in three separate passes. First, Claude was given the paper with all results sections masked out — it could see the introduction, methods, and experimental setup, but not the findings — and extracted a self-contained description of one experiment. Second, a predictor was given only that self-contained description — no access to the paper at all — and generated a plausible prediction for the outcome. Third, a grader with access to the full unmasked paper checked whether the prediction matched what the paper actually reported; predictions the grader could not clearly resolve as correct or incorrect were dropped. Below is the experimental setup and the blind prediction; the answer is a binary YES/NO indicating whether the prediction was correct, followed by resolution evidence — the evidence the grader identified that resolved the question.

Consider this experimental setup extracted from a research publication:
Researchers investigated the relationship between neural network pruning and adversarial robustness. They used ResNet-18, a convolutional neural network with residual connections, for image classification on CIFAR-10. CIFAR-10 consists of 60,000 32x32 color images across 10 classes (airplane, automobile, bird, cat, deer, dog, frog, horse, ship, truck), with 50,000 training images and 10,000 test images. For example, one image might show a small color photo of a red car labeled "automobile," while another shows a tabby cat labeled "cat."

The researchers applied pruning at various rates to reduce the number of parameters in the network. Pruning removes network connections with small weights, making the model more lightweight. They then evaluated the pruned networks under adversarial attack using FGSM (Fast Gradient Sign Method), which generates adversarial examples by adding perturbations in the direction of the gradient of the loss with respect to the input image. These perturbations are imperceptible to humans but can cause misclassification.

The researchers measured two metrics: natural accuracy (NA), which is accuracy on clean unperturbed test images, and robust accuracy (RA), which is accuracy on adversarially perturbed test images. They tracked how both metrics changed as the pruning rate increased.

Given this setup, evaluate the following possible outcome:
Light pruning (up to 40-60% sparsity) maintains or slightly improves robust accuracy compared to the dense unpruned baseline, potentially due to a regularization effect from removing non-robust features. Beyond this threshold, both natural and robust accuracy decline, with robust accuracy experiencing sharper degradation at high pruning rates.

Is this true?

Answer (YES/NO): NO